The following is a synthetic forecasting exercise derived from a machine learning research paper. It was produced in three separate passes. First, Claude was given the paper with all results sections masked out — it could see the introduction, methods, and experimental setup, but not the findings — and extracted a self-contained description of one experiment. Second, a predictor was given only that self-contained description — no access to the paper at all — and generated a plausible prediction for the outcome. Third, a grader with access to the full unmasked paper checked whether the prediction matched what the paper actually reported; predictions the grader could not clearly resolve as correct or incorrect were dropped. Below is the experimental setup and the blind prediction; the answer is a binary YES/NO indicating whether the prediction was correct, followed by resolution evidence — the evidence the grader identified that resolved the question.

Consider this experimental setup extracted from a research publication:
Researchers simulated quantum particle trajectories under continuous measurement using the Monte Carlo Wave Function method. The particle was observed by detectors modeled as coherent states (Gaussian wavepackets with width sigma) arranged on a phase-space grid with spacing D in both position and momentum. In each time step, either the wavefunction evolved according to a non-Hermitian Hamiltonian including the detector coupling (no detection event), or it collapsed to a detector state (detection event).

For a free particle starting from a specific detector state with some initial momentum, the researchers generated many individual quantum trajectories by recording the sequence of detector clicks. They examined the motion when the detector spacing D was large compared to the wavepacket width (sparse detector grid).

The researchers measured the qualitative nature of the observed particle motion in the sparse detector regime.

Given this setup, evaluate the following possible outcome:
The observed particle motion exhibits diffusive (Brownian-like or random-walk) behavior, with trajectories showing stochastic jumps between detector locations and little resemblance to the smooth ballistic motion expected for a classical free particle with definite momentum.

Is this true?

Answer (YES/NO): NO